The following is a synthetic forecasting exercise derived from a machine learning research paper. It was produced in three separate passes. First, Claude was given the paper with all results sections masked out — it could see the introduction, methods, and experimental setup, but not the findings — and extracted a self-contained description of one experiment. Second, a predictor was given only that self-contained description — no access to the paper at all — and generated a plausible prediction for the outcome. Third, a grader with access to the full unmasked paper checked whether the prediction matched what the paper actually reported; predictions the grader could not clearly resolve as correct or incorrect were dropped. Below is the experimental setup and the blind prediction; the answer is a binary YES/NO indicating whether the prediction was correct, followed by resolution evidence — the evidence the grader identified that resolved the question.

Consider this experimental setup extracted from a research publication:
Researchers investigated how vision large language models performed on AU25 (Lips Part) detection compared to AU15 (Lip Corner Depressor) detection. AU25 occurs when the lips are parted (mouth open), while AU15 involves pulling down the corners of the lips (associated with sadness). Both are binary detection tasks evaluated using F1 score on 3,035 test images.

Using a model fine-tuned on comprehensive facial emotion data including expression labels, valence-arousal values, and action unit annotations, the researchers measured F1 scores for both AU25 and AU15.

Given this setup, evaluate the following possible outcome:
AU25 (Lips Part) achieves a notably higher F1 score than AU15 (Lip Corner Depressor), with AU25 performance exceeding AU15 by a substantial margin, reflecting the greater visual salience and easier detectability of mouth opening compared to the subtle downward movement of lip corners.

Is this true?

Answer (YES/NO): YES